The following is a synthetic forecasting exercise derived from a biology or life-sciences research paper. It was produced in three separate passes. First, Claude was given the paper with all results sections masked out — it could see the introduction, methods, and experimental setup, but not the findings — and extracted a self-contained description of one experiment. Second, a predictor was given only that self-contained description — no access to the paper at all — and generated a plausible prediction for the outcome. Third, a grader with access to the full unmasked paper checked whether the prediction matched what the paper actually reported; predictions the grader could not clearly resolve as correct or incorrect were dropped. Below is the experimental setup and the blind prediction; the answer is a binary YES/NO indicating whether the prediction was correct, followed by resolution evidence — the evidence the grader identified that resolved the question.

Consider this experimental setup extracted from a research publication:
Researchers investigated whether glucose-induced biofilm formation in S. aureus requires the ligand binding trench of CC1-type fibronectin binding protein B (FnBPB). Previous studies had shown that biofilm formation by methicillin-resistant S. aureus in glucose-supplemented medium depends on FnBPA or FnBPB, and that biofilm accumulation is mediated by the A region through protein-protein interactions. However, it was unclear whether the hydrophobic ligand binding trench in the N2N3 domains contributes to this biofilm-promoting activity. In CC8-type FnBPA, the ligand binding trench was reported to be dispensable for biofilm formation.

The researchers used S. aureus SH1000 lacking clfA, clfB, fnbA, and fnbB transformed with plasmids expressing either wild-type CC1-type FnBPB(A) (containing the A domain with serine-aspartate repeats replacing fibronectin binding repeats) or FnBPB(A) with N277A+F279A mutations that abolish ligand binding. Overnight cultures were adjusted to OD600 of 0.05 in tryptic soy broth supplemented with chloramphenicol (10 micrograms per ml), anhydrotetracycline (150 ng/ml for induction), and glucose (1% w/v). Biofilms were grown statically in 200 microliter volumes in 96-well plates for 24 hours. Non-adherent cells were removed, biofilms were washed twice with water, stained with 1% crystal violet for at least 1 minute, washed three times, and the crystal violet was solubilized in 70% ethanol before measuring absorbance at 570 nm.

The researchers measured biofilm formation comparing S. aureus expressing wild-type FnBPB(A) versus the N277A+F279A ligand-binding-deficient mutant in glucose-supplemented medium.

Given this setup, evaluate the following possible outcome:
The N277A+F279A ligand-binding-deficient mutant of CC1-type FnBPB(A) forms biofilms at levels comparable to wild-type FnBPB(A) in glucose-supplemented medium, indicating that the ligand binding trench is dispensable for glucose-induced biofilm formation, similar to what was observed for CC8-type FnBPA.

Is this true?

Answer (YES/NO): NO